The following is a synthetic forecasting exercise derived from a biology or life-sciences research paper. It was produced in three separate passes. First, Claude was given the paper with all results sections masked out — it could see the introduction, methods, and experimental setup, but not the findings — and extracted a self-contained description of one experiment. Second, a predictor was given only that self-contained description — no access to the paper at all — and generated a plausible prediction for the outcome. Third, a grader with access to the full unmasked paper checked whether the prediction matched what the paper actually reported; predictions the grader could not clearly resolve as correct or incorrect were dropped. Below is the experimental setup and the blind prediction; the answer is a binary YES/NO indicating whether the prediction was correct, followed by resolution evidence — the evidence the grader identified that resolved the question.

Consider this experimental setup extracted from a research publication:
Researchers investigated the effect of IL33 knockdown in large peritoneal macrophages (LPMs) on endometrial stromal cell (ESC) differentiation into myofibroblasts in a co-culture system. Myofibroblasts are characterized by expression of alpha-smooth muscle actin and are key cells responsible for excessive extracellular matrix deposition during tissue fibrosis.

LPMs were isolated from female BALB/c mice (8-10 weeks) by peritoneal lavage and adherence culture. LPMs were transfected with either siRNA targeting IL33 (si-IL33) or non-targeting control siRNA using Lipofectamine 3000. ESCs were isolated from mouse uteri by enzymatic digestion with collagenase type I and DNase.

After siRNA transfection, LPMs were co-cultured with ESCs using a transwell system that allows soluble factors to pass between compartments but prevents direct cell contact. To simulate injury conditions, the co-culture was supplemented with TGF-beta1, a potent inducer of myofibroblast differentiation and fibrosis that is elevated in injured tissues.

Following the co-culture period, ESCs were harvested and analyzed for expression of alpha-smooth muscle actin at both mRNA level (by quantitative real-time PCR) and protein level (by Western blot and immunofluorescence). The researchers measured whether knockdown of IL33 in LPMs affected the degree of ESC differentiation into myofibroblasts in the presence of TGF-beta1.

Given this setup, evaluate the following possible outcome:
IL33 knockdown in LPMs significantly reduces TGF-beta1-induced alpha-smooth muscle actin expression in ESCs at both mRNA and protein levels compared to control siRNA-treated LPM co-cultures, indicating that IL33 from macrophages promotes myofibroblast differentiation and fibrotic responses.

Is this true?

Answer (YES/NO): NO